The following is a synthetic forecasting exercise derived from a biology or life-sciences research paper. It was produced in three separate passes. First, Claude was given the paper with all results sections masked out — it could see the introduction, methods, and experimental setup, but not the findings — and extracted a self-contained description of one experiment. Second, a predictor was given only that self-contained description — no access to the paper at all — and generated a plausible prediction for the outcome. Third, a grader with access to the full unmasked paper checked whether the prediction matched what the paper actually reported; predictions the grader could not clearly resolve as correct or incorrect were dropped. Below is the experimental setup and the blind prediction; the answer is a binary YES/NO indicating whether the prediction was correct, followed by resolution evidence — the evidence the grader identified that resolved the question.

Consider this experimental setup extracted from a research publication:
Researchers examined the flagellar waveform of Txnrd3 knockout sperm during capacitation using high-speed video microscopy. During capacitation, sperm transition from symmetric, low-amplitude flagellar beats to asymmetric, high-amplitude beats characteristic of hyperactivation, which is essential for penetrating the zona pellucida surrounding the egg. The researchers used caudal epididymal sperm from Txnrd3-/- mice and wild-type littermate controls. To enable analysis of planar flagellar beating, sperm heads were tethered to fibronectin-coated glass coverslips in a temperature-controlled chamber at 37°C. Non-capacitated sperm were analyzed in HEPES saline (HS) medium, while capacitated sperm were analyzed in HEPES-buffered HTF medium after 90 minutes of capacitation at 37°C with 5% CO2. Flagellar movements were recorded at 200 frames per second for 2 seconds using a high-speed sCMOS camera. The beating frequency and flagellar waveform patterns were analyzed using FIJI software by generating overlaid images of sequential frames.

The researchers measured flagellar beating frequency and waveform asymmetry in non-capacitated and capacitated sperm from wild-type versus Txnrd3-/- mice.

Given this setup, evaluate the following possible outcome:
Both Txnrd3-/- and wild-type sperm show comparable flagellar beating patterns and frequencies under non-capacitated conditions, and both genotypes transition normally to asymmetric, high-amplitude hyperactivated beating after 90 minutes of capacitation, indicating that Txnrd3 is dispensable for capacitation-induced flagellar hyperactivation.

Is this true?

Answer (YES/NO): NO